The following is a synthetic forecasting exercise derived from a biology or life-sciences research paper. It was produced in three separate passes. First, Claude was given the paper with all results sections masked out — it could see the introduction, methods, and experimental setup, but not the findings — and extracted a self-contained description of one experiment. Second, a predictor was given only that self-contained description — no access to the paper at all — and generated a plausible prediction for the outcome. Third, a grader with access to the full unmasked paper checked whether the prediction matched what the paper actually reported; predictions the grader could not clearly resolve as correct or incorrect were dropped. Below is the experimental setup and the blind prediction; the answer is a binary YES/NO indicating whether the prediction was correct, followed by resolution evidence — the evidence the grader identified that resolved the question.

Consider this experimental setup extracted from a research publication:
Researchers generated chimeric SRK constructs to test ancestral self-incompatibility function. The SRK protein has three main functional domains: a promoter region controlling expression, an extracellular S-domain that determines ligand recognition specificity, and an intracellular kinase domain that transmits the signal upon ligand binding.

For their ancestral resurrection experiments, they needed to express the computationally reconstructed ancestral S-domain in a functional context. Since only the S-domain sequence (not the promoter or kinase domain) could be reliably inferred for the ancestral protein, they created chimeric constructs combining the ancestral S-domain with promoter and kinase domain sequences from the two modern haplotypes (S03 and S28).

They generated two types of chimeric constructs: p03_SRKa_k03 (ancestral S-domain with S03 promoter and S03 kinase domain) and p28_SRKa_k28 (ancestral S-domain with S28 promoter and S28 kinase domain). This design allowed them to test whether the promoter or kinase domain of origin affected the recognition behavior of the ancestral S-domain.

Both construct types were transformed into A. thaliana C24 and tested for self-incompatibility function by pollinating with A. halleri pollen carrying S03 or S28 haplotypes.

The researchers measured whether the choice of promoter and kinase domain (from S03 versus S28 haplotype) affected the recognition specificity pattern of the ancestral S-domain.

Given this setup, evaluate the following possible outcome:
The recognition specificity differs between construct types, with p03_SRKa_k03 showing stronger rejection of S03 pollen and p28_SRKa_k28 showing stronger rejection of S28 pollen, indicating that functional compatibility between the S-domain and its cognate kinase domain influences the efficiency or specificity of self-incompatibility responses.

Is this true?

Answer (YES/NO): NO